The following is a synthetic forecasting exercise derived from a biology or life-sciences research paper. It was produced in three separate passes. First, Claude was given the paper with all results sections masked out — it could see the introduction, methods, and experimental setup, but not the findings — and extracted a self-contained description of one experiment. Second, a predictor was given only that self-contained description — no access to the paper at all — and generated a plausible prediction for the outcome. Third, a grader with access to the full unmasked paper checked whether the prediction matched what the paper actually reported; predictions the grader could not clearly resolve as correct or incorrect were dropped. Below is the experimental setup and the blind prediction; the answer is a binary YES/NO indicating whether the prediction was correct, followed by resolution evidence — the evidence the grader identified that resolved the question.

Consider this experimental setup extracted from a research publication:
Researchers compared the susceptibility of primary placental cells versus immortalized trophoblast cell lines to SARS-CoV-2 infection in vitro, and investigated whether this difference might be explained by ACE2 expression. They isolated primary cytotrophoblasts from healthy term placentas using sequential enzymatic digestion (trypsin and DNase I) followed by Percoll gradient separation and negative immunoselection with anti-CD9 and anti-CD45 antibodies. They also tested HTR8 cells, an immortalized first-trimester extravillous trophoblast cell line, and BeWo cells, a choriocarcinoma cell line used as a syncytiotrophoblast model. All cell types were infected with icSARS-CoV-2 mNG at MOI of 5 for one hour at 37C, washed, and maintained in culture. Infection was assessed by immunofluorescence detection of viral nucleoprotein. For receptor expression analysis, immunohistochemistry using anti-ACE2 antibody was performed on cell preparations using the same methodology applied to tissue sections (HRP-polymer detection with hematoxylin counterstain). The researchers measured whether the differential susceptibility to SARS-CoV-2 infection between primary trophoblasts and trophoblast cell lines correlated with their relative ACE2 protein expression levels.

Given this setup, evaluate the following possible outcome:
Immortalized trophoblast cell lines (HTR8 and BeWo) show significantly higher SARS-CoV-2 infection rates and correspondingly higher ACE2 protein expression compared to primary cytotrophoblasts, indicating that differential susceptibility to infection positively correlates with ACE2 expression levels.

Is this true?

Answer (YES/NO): NO